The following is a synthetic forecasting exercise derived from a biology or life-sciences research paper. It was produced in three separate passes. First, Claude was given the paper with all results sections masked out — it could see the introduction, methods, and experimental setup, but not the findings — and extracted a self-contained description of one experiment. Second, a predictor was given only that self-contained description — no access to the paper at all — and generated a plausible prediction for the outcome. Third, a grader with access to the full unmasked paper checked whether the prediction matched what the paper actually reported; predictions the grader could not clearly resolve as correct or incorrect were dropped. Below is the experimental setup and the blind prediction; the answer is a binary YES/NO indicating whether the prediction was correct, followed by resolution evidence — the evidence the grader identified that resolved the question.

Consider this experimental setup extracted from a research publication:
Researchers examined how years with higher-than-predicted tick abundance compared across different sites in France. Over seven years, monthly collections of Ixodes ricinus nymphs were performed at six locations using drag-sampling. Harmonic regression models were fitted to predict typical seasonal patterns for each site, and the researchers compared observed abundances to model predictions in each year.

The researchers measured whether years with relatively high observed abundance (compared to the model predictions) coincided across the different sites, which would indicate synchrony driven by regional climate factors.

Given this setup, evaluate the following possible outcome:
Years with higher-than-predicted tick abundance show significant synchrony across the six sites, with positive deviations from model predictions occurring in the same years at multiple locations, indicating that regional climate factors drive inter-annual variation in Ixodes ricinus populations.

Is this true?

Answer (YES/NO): NO